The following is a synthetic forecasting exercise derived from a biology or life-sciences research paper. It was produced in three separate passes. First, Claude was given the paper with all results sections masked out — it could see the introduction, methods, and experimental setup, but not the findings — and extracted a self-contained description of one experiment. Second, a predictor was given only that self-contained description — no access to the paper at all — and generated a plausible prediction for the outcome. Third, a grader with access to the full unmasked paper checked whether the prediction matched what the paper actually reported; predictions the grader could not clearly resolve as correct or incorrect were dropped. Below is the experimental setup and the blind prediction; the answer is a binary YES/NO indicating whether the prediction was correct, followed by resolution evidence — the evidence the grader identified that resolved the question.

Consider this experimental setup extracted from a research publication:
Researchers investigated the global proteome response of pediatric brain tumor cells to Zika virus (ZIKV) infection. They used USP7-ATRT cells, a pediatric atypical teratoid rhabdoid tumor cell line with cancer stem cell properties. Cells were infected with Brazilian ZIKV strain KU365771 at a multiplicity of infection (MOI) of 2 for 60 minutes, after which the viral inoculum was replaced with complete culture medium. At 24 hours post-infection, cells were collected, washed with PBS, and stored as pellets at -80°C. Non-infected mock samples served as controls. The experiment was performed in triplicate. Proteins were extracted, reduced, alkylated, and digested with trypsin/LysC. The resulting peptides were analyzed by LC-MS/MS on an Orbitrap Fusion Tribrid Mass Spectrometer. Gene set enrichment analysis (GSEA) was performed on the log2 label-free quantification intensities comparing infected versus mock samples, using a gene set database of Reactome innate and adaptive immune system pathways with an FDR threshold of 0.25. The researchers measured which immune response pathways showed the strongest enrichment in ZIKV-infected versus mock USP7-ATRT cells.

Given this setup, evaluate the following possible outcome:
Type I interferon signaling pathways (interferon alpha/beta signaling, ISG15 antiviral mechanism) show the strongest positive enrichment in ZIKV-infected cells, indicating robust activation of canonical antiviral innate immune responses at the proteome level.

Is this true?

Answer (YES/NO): NO